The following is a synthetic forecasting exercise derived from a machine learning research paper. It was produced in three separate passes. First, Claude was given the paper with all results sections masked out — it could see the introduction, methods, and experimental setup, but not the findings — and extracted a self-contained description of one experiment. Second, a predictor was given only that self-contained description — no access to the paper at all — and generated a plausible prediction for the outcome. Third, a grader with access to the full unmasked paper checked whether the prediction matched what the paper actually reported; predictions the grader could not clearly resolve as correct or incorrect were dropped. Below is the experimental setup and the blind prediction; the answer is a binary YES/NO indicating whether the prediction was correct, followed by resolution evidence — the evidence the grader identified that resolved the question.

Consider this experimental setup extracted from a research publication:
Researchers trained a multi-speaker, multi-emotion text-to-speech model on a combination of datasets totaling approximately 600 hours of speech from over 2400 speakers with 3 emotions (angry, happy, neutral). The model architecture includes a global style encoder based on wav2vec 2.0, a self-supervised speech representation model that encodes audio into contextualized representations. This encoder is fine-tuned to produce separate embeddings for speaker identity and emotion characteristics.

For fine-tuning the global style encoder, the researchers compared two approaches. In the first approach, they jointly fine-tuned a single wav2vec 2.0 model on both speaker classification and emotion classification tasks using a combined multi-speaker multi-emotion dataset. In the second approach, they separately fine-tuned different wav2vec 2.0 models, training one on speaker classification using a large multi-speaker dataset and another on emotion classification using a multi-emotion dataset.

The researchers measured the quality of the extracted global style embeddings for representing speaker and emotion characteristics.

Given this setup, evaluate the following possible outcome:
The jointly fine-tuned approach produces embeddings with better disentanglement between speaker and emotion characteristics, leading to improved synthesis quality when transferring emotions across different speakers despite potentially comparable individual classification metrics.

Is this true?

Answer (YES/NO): NO